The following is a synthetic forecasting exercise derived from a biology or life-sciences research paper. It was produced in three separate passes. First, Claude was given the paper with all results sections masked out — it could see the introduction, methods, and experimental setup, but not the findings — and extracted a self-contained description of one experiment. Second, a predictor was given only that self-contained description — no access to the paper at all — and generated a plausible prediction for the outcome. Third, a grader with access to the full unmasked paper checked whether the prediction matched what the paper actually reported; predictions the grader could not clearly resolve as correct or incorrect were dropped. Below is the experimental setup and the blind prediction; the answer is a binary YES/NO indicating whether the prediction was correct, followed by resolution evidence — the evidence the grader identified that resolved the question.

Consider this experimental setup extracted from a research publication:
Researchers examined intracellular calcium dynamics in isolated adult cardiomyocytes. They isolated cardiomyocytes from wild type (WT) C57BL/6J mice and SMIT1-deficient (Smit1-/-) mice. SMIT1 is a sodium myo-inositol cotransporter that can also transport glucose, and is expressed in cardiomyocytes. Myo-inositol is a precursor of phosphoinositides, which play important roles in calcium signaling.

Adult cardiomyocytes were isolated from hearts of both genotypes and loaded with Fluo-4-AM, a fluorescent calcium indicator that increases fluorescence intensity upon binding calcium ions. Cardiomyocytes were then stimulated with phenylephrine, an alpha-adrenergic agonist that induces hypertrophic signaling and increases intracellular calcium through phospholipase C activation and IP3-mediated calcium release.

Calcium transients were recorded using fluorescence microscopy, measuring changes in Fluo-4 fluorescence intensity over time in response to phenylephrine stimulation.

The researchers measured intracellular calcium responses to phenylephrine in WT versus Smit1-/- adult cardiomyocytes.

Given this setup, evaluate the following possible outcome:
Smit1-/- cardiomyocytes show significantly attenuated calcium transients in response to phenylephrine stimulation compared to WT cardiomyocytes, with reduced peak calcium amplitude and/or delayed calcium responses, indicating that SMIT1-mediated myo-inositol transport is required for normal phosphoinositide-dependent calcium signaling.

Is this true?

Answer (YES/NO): YES